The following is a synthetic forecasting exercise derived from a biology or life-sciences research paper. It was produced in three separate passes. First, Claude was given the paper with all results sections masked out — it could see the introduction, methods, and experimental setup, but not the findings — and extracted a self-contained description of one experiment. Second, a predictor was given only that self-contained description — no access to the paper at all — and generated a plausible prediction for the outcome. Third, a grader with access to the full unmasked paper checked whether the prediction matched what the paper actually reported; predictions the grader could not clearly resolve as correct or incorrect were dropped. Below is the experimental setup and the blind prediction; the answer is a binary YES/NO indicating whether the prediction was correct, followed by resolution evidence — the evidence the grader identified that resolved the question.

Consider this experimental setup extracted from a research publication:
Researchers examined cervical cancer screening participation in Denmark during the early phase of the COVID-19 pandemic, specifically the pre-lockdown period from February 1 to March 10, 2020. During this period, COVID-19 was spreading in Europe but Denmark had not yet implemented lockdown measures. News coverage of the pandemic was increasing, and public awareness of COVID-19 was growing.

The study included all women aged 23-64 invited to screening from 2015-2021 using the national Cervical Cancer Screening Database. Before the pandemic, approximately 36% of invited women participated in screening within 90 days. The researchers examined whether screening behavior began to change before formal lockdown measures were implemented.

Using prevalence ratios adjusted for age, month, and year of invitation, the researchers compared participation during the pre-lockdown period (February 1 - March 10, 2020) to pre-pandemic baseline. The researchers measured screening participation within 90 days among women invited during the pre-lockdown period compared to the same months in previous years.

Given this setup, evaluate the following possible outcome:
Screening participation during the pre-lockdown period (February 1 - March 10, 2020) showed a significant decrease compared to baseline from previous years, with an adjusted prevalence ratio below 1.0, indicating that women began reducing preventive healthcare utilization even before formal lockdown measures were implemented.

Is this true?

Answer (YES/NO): YES